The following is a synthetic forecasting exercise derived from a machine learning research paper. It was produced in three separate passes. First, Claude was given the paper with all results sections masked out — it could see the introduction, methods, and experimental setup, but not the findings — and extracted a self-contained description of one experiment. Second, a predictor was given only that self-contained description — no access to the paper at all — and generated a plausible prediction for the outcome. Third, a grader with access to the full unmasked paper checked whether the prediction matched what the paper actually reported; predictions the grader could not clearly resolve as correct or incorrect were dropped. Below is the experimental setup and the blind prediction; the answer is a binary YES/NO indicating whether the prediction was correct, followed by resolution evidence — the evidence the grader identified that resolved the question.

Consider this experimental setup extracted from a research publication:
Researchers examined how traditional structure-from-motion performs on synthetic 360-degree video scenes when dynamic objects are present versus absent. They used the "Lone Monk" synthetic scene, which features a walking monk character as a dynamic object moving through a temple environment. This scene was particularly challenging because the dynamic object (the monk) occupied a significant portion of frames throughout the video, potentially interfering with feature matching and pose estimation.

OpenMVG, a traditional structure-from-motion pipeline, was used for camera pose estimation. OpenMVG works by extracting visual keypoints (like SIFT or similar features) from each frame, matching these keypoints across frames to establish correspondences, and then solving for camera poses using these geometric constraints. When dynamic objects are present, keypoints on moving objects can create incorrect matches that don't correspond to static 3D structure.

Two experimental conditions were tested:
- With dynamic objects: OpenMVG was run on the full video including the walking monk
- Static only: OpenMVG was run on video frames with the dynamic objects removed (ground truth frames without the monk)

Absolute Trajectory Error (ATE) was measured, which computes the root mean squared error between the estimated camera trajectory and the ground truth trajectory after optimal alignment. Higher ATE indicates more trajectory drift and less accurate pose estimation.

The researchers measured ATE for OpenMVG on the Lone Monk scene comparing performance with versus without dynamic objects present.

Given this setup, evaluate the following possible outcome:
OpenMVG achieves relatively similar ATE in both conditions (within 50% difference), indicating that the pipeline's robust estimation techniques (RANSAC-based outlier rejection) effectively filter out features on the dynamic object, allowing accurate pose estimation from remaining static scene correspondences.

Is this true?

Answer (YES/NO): YES